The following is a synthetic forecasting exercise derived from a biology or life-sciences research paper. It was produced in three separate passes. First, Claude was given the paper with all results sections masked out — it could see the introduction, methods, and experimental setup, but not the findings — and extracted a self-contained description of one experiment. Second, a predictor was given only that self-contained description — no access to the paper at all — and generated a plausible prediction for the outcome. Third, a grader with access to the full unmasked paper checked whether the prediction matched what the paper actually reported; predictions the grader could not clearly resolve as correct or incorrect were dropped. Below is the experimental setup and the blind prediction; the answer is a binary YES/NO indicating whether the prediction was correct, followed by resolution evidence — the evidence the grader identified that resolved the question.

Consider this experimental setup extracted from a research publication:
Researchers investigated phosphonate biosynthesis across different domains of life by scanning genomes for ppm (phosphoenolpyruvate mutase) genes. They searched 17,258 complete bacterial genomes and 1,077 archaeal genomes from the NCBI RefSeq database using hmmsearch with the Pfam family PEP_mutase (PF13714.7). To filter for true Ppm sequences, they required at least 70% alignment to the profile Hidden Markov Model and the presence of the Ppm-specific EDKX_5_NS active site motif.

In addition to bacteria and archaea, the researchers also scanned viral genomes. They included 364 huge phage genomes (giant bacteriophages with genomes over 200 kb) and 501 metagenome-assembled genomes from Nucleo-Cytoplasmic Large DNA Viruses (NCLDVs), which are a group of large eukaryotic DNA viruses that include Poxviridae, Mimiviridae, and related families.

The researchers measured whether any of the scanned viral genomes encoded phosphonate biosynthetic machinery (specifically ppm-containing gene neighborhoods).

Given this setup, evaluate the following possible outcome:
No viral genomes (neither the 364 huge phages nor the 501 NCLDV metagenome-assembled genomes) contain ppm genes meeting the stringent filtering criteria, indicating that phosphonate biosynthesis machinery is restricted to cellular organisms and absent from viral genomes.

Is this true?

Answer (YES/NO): NO